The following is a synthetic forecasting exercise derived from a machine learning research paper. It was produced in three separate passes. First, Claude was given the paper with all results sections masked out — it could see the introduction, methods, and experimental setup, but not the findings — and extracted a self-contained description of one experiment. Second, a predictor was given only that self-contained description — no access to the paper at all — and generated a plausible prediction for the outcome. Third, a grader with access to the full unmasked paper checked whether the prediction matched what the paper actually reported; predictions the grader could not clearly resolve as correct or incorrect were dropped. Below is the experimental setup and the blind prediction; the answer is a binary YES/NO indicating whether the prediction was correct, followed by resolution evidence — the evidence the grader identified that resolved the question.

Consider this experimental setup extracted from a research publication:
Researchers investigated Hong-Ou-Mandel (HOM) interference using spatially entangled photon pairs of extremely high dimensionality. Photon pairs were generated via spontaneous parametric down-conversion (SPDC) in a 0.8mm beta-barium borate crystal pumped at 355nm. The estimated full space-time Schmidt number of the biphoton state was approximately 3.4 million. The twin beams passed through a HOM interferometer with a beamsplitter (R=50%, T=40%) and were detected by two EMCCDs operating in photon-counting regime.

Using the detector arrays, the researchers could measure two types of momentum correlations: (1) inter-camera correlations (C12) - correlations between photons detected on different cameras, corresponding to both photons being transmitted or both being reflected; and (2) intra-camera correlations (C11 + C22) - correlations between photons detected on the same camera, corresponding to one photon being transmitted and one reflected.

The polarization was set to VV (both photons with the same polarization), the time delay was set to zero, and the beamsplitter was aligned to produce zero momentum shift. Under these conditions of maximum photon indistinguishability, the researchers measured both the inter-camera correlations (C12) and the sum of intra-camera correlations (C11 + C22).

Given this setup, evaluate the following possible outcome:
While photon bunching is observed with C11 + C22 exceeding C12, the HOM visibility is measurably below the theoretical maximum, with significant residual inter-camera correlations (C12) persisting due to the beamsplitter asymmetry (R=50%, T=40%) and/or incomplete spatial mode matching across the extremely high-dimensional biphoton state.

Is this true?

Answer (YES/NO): NO